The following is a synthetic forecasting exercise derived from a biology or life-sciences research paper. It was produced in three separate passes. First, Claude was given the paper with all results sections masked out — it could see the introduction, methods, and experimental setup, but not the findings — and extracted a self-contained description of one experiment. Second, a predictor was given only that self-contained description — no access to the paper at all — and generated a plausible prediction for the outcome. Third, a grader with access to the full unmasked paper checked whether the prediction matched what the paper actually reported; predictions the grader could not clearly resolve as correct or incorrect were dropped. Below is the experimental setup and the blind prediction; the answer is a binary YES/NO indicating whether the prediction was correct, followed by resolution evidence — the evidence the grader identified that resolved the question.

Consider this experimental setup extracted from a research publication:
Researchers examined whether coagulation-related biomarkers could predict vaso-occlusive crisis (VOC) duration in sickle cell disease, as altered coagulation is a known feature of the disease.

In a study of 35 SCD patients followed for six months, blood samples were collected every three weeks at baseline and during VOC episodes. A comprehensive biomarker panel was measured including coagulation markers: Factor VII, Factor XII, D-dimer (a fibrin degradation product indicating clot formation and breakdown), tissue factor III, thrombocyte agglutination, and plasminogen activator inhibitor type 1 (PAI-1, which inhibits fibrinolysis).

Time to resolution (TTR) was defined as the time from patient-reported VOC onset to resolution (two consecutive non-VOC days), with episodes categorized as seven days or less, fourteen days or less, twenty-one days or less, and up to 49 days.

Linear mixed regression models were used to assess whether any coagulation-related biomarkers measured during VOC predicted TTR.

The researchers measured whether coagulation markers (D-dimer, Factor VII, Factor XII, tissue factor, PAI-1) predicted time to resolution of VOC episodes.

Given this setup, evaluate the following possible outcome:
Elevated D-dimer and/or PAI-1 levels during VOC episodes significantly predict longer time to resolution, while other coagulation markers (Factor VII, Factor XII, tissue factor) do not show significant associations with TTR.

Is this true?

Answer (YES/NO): NO